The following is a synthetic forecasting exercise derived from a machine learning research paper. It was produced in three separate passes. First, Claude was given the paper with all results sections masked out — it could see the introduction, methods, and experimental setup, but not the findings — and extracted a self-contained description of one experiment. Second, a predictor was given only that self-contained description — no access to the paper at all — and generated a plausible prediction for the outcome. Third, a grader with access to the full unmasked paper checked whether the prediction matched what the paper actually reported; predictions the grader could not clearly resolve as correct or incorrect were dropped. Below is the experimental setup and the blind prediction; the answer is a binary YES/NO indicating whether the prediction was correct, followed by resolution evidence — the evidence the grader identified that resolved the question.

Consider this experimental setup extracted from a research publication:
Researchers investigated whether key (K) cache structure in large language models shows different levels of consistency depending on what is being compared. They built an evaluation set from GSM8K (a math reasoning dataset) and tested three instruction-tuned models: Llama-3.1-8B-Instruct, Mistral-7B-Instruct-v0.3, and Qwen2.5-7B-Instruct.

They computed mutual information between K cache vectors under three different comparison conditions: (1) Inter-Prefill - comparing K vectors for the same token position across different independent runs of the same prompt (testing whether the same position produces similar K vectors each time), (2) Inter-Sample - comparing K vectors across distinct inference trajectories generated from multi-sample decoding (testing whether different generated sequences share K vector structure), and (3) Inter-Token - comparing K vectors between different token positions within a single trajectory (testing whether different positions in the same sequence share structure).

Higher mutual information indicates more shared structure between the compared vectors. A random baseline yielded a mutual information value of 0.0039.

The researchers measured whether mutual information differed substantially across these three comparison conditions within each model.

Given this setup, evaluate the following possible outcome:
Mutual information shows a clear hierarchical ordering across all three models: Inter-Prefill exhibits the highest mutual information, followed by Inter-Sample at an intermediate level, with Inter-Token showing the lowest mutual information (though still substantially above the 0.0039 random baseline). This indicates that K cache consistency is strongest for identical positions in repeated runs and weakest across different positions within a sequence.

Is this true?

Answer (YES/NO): NO